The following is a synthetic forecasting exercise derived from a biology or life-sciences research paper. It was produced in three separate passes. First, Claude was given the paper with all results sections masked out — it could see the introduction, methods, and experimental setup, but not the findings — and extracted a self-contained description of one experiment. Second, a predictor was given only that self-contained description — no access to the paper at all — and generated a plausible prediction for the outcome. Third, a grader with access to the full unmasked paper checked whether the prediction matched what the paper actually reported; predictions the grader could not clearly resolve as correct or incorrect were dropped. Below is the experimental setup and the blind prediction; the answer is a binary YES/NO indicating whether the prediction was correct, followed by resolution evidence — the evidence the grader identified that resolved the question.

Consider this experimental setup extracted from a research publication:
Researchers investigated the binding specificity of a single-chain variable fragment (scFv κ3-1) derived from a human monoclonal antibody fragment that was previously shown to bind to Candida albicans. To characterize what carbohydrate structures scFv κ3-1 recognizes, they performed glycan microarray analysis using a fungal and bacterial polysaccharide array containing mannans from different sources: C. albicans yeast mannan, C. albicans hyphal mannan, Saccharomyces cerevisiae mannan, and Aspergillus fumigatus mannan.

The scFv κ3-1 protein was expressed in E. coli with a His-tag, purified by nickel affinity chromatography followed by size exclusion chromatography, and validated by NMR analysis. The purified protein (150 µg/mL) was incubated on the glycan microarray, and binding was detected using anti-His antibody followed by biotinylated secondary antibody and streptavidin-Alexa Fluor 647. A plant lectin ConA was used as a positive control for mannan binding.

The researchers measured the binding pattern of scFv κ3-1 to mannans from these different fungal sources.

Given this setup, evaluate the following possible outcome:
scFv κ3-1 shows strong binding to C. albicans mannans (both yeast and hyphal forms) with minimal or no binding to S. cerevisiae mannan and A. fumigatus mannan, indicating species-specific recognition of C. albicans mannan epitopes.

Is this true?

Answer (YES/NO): NO